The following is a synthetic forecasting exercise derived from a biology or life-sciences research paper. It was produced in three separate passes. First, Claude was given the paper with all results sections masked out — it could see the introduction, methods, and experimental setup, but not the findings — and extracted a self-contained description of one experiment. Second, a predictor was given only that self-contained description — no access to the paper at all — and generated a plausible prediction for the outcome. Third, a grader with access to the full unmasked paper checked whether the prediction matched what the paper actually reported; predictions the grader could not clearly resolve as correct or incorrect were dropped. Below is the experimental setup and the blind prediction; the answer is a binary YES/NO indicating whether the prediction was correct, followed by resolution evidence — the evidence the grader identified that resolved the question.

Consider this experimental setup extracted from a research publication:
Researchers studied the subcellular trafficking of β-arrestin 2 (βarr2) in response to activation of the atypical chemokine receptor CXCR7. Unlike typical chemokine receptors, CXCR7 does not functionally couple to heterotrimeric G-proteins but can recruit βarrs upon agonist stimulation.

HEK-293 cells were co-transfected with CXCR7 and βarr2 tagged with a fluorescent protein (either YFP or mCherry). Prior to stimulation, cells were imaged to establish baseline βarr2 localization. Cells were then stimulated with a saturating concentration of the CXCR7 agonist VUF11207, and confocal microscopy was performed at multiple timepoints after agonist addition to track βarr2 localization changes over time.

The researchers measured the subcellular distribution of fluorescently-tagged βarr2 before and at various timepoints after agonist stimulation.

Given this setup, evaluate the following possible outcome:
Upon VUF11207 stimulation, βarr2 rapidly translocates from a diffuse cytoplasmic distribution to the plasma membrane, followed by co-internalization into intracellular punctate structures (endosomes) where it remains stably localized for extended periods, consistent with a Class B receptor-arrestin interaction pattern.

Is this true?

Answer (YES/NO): YES